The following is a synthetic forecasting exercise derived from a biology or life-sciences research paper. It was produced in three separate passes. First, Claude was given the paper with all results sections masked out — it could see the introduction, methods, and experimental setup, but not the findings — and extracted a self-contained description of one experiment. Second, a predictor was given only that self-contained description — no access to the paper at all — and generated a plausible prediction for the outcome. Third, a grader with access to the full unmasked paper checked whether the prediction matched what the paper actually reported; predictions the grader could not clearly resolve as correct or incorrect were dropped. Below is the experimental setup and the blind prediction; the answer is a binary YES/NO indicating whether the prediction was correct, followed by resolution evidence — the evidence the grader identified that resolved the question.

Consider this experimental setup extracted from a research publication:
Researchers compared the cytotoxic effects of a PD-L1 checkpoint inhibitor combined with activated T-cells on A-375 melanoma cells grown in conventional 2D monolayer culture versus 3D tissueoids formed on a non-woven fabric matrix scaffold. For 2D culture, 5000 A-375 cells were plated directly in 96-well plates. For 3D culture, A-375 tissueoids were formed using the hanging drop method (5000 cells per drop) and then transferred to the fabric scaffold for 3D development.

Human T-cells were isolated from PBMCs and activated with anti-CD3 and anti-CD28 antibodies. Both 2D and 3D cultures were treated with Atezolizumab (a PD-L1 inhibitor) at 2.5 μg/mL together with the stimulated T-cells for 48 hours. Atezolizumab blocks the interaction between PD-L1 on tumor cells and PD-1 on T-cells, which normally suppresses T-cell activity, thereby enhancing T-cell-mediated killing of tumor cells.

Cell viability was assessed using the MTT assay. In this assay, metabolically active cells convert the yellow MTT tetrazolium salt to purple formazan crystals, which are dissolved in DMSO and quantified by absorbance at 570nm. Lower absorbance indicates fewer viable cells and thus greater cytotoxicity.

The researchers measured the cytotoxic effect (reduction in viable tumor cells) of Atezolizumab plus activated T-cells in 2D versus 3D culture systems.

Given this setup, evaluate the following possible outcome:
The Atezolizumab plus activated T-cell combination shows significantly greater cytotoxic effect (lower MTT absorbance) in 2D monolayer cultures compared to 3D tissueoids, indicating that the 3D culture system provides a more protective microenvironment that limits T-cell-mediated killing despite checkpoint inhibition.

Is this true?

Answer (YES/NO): NO